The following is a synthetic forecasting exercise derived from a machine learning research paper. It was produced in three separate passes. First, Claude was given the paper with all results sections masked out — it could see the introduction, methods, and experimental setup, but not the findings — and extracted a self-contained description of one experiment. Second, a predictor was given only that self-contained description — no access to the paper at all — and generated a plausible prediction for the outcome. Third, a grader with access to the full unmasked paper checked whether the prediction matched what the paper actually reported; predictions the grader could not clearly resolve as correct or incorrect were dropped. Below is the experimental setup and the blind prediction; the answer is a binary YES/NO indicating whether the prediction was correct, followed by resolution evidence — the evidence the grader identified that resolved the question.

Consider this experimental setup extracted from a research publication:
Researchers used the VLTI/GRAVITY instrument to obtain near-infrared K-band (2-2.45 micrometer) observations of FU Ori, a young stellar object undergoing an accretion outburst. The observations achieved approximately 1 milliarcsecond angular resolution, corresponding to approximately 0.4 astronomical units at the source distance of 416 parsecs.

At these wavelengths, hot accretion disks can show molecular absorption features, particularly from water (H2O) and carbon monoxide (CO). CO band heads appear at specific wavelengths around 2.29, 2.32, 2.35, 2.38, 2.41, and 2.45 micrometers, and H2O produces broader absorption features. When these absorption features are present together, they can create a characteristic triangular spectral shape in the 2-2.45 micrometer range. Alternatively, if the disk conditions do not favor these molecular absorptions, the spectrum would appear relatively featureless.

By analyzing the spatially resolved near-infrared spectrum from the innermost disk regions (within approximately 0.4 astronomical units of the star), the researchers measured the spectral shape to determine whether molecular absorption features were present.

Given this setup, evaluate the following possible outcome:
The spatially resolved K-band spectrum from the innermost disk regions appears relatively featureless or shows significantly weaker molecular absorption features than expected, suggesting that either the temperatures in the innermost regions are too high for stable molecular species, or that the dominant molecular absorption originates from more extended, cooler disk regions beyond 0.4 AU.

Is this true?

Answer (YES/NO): NO